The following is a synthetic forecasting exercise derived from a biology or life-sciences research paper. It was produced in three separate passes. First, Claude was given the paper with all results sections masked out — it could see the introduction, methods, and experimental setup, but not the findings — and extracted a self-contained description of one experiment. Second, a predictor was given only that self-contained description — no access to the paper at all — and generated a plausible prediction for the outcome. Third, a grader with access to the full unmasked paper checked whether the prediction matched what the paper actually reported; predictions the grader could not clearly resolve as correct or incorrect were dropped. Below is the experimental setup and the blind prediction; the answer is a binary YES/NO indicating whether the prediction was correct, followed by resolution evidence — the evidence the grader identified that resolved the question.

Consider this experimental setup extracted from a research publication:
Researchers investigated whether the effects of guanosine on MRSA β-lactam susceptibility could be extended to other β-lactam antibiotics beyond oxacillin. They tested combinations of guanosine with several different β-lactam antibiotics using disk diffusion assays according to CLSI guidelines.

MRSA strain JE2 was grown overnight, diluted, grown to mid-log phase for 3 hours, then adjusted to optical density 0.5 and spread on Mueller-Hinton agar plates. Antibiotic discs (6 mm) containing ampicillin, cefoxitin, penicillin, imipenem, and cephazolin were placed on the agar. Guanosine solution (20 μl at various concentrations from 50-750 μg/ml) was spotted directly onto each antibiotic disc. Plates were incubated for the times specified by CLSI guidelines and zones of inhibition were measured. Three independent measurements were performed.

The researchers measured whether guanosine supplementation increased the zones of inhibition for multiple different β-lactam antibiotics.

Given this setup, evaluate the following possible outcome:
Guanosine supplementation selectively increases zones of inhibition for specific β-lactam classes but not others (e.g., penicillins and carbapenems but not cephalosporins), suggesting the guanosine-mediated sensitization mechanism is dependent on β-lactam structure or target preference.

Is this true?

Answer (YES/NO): NO